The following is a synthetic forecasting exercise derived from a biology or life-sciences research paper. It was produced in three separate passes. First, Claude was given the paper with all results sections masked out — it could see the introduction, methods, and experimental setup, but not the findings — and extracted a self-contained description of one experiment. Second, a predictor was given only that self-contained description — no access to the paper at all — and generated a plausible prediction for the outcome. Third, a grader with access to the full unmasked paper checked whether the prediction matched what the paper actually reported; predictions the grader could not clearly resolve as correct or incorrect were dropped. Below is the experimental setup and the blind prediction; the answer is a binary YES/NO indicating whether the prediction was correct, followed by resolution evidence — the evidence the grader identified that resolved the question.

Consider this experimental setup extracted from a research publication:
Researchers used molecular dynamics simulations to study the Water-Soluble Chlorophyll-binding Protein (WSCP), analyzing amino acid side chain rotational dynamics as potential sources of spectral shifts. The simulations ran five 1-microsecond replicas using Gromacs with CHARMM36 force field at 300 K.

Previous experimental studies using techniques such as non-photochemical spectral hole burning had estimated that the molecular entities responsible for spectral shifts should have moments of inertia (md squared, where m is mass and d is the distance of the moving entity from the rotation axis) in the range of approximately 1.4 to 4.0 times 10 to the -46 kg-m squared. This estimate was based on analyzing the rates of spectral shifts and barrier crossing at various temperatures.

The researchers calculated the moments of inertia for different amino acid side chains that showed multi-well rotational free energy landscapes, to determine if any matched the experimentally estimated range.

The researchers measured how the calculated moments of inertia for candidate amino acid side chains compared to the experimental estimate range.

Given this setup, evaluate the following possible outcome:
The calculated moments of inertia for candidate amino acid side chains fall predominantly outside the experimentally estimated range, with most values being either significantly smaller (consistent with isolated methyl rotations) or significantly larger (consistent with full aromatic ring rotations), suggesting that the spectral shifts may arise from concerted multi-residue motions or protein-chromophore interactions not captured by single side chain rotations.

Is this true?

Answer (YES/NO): NO